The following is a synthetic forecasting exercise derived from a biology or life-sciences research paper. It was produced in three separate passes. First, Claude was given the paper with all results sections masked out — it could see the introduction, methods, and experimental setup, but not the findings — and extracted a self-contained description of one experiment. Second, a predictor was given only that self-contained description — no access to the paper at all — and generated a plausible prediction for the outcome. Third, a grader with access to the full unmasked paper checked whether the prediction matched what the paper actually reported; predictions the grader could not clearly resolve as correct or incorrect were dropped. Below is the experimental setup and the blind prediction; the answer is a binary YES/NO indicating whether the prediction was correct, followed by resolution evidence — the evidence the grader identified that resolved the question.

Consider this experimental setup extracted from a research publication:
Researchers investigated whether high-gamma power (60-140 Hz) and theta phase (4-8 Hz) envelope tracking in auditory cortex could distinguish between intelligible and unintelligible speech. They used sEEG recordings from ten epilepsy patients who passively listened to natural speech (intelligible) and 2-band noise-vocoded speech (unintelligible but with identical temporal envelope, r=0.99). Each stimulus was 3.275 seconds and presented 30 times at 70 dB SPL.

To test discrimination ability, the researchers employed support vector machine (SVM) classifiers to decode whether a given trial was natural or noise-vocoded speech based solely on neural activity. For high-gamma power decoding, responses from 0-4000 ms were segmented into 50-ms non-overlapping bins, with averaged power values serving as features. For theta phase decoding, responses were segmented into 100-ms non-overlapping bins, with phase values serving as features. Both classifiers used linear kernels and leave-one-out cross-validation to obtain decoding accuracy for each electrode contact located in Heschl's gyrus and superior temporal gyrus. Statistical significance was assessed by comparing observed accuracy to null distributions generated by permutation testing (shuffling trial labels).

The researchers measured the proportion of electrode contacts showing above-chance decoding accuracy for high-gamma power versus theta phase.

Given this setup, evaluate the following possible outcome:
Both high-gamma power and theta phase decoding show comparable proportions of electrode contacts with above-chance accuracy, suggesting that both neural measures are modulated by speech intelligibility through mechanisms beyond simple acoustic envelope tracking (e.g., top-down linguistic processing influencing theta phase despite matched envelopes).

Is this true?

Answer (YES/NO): NO